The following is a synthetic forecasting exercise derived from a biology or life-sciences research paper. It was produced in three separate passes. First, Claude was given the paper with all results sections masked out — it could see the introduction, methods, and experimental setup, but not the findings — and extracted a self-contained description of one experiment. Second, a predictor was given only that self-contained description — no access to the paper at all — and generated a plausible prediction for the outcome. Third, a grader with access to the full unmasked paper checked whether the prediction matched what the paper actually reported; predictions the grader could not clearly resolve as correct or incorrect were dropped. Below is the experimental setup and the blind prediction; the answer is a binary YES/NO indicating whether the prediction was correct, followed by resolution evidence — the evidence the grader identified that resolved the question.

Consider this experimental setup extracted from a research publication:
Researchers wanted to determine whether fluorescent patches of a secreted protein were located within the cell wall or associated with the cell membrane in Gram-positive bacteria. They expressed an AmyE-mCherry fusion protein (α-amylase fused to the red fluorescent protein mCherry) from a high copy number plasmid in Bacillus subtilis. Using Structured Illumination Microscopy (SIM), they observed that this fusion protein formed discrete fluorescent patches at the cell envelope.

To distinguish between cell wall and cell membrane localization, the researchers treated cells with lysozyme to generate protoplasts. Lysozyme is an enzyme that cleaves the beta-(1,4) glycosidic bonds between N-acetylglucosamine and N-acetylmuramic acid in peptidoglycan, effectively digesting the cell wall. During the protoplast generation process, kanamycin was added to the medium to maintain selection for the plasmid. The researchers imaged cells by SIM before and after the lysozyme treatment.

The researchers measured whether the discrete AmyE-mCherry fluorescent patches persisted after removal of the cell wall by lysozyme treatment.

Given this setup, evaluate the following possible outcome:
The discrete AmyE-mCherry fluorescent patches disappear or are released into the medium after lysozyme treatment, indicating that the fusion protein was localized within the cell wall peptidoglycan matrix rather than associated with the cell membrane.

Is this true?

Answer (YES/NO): YES